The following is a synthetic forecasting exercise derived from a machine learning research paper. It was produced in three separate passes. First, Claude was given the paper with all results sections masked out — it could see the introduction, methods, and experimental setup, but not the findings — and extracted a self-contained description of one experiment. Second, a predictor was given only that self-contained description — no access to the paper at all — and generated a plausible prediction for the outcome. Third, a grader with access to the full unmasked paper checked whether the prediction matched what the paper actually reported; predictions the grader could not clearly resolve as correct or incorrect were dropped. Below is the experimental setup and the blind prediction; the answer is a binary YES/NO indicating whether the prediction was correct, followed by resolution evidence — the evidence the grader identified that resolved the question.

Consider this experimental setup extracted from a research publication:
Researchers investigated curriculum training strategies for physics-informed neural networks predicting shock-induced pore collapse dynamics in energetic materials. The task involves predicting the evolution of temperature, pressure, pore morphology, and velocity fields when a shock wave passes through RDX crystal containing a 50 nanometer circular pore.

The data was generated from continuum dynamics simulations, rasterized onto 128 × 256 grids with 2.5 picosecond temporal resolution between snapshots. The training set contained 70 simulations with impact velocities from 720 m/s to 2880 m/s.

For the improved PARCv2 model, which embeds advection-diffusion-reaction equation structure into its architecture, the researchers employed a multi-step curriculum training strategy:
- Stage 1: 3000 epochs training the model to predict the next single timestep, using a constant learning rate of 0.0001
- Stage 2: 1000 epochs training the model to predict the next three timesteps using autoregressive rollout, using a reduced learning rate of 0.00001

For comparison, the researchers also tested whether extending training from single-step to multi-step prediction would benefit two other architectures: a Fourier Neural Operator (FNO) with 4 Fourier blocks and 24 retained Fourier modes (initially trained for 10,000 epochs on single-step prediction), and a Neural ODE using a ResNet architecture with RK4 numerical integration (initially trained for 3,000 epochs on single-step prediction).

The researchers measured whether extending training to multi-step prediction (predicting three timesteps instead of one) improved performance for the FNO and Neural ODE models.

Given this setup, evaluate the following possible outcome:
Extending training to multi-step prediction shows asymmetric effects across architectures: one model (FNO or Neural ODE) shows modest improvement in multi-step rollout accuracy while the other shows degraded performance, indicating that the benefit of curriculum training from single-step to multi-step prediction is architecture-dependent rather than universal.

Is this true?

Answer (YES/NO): NO